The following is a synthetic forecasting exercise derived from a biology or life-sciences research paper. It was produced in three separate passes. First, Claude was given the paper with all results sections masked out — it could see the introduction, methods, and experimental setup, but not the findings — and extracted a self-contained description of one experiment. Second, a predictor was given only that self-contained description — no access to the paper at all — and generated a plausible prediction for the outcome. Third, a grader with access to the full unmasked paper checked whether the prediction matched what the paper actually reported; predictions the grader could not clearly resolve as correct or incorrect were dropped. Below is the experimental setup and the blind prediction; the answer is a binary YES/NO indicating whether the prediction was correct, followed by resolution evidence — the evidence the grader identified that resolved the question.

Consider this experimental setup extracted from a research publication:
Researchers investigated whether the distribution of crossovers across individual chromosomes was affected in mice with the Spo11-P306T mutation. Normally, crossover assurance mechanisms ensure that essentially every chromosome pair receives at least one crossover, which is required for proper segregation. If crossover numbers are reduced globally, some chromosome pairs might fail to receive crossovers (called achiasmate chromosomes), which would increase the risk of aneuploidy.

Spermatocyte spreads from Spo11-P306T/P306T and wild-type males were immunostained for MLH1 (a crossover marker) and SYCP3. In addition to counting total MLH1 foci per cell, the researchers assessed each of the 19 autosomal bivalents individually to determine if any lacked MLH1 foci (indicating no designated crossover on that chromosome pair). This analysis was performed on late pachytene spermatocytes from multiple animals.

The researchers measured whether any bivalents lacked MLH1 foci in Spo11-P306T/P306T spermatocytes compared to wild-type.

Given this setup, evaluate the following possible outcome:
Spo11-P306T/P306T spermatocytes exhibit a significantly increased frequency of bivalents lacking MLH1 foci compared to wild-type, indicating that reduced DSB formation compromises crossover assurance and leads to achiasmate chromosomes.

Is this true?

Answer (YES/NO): YES